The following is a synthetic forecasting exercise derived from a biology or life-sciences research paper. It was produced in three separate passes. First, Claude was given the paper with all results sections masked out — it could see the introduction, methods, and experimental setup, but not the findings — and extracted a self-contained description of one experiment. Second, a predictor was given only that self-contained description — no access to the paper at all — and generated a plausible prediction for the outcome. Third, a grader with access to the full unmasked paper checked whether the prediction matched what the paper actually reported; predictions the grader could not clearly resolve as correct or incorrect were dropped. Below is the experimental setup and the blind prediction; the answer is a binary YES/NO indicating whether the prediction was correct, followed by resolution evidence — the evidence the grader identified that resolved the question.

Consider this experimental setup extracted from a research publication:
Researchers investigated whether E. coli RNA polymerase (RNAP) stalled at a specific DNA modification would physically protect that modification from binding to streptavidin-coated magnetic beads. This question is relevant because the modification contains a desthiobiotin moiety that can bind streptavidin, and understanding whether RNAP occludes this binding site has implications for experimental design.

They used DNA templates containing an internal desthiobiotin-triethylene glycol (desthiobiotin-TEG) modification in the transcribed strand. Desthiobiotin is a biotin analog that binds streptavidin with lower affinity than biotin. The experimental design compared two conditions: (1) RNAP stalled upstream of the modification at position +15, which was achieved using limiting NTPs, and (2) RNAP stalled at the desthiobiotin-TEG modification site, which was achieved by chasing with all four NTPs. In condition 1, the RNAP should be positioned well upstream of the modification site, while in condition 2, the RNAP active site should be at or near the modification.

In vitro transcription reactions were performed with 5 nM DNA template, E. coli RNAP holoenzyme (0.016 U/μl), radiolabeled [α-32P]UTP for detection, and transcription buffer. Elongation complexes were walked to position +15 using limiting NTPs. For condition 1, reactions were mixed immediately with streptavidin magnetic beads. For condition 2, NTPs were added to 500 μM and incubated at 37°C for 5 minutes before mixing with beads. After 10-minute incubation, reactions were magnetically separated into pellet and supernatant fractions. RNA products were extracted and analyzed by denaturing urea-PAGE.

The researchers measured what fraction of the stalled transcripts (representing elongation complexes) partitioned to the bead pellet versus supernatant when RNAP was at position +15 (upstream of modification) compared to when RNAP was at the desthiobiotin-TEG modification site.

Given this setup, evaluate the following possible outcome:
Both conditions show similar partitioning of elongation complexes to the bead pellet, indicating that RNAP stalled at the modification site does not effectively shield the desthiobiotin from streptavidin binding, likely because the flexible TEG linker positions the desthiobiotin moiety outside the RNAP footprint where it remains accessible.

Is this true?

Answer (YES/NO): NO